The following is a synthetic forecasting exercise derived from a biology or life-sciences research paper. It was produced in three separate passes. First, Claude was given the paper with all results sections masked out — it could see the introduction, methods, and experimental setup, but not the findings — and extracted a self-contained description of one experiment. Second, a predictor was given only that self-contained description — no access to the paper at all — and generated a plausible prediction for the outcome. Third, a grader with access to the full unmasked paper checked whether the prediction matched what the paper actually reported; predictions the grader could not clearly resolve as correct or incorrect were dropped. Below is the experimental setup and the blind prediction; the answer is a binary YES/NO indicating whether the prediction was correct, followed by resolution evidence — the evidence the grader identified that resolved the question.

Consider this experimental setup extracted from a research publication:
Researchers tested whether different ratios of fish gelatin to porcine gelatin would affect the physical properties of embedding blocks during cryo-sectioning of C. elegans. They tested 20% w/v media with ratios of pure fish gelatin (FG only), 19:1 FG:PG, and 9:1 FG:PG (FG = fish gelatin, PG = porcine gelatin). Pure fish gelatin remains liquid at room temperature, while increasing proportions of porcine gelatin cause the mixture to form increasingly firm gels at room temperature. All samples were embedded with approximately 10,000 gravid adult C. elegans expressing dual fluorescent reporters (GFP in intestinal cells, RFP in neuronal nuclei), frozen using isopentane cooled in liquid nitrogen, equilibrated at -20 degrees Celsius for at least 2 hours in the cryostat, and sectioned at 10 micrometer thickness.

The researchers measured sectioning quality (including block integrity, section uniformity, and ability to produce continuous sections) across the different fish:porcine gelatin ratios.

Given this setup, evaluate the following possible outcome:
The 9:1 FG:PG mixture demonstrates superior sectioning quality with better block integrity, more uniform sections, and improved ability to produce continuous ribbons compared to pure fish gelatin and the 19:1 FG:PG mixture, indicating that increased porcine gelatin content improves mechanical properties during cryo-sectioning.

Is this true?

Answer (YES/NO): YES